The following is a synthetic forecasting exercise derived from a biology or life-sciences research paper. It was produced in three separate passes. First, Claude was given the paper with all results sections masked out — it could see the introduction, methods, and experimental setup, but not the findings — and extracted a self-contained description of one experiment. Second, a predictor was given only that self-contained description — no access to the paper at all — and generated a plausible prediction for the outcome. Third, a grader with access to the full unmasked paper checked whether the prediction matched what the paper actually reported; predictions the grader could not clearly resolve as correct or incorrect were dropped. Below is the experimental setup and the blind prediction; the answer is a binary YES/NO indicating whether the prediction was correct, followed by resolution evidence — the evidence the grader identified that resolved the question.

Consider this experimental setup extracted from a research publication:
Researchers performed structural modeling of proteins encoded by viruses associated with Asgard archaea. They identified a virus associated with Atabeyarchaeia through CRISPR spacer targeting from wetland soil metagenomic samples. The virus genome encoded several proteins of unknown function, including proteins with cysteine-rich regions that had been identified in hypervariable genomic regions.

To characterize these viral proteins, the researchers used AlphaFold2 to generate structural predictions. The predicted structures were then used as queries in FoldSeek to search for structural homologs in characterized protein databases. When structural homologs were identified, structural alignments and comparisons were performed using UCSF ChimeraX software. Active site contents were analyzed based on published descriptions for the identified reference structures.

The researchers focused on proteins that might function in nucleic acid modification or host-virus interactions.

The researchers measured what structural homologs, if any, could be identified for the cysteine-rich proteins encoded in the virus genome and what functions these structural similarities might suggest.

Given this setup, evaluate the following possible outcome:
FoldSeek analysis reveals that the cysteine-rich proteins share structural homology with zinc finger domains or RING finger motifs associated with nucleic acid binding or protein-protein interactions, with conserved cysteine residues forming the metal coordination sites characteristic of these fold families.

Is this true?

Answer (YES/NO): NO